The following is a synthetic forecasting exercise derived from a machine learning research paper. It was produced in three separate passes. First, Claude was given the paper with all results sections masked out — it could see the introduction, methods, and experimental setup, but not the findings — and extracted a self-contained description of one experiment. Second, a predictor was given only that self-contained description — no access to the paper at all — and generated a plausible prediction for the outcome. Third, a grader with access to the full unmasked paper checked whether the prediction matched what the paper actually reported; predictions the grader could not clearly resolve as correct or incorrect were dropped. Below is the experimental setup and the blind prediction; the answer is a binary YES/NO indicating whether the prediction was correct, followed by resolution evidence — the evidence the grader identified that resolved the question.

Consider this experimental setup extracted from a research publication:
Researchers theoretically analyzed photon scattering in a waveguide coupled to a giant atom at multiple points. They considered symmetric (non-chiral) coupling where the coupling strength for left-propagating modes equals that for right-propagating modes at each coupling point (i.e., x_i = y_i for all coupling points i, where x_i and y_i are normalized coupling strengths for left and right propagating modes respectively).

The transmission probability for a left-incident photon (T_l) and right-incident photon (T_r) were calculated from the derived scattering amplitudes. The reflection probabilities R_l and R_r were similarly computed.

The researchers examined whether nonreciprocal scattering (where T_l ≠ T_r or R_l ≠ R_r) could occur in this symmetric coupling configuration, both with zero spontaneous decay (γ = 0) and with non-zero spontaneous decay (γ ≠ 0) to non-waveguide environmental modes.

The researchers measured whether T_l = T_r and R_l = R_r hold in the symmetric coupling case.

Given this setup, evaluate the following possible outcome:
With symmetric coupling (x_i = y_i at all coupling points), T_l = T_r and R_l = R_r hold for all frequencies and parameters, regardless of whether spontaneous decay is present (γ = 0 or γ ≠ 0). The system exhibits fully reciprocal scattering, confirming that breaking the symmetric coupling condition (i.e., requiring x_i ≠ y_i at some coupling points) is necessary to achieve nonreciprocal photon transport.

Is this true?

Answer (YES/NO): YES